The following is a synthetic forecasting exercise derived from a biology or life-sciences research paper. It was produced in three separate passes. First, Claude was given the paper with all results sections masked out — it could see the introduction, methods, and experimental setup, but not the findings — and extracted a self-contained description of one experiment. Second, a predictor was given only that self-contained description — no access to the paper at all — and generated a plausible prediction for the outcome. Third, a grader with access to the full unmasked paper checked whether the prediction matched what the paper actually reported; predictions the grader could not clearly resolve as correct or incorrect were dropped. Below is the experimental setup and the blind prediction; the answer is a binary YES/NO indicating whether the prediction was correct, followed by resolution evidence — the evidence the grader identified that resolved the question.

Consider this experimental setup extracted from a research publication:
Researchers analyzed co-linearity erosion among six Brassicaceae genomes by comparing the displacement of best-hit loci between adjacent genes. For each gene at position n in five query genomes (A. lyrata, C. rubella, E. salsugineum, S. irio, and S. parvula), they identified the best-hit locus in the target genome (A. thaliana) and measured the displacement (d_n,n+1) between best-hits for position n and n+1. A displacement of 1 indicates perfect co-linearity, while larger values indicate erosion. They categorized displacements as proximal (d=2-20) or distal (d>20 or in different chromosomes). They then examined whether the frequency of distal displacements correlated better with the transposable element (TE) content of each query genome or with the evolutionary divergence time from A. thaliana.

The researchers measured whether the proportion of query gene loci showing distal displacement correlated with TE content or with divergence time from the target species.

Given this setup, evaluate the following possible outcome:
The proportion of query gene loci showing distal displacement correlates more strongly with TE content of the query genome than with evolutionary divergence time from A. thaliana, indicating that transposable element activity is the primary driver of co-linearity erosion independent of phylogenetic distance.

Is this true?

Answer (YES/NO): YES